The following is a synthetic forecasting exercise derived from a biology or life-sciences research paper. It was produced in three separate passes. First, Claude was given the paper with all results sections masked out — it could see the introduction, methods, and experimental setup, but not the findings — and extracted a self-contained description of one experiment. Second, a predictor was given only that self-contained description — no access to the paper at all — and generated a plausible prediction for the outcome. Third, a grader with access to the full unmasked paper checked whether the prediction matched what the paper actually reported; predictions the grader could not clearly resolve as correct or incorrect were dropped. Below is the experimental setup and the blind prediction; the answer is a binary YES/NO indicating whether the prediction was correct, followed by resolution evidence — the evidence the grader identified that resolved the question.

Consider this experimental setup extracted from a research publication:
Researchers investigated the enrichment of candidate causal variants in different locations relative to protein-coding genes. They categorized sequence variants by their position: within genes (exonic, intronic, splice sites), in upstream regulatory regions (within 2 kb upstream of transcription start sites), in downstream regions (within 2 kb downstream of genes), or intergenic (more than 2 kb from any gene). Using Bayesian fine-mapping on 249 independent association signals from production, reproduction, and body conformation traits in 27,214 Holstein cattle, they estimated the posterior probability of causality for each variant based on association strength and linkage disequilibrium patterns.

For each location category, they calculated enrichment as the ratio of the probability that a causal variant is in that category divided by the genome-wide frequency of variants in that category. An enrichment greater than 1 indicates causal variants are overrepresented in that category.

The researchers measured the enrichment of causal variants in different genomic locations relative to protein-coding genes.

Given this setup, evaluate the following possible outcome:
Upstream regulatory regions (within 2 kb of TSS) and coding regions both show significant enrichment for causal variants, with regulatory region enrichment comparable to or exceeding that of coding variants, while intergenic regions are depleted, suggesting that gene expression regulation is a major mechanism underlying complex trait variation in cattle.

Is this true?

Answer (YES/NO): NO